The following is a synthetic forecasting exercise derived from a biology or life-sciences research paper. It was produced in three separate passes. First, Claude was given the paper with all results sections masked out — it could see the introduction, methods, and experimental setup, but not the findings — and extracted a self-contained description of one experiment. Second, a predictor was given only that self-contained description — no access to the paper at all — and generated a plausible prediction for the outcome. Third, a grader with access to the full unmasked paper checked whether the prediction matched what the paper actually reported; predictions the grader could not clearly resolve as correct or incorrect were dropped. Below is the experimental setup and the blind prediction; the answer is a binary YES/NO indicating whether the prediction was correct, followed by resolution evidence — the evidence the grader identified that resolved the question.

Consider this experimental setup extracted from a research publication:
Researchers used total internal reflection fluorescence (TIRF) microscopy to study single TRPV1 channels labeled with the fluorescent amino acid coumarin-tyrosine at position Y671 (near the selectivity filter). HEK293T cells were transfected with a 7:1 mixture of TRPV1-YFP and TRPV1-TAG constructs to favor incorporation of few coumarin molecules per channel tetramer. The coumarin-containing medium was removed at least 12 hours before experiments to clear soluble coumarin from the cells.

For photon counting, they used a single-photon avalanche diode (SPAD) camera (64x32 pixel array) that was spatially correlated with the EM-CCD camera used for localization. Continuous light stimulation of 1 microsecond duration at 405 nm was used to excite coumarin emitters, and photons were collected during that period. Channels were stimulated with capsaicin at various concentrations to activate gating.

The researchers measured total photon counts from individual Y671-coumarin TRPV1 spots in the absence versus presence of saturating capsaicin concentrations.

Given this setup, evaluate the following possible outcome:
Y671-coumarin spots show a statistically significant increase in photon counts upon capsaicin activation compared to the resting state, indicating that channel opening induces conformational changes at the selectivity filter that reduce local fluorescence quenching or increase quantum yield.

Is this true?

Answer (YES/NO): YES